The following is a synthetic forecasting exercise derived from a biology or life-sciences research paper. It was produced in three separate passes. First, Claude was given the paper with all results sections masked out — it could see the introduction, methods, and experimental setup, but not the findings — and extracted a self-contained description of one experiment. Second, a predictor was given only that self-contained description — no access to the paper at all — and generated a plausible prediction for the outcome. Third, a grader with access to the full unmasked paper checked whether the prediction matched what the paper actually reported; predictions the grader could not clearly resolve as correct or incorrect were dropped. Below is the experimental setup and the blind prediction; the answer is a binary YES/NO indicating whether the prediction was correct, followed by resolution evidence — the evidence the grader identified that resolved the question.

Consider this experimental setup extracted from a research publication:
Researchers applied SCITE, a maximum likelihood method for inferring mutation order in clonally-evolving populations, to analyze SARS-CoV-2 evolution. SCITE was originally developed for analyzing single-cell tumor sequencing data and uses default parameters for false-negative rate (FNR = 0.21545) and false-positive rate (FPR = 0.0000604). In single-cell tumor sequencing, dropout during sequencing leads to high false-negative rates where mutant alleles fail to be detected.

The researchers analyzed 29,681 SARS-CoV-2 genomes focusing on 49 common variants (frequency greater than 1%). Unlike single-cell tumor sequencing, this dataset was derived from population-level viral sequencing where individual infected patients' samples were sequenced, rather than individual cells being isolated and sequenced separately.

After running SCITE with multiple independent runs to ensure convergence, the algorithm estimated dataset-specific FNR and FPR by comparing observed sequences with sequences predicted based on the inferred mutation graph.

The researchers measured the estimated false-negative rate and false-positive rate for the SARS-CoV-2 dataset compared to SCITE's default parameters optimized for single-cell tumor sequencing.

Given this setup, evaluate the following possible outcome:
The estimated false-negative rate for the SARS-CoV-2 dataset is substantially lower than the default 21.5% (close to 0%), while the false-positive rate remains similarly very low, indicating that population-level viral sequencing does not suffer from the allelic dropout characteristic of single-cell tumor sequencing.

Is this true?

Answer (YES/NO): NO